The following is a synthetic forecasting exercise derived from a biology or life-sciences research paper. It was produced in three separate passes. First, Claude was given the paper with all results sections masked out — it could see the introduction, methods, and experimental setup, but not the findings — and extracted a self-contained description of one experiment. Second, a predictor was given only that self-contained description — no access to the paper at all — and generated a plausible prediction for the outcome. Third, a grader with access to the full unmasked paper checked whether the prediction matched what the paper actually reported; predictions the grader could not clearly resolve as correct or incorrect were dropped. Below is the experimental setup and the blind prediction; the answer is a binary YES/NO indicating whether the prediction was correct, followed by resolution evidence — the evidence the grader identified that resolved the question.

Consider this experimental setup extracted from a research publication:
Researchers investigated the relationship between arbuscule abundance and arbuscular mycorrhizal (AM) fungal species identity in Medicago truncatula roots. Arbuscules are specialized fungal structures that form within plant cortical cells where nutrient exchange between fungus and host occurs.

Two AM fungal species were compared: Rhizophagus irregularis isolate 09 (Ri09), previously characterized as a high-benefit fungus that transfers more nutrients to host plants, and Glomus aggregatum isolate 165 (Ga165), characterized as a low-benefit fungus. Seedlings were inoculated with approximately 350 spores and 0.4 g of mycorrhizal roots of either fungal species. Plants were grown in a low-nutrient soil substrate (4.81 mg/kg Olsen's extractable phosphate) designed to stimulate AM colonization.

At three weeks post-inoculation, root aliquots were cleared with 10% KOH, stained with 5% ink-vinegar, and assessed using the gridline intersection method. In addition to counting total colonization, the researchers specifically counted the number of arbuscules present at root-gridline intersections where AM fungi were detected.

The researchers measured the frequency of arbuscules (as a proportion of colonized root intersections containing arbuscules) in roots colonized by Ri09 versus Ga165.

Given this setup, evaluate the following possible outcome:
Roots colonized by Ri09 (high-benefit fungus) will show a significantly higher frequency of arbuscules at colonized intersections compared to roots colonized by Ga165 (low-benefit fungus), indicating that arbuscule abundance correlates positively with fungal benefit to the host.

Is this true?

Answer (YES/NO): YES